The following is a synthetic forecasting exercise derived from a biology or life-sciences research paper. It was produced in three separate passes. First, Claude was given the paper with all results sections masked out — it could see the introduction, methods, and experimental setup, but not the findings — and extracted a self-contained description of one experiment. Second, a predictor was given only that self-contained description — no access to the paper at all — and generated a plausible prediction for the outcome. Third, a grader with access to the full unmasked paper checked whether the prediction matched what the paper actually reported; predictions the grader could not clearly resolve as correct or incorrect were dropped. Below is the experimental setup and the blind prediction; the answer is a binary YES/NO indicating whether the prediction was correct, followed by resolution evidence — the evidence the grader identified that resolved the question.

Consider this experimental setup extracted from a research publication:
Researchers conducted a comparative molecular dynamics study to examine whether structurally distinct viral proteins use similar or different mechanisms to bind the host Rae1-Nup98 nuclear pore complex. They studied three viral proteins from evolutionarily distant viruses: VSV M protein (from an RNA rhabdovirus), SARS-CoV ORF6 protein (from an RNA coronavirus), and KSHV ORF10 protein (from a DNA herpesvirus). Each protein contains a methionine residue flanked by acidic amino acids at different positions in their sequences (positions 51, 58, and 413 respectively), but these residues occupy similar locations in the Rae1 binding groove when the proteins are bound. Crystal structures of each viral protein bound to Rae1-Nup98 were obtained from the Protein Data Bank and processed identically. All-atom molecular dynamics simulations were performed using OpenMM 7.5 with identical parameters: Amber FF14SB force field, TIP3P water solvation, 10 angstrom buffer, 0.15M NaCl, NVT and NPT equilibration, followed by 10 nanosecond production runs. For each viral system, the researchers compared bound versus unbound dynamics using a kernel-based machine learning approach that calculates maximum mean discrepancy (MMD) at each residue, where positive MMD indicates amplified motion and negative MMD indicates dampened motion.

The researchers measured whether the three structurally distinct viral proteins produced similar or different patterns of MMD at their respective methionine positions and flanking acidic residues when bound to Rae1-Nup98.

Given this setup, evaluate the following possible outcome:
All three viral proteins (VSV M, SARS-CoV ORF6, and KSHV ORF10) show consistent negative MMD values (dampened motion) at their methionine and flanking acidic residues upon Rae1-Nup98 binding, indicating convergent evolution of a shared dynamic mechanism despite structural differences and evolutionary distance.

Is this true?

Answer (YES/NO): NO